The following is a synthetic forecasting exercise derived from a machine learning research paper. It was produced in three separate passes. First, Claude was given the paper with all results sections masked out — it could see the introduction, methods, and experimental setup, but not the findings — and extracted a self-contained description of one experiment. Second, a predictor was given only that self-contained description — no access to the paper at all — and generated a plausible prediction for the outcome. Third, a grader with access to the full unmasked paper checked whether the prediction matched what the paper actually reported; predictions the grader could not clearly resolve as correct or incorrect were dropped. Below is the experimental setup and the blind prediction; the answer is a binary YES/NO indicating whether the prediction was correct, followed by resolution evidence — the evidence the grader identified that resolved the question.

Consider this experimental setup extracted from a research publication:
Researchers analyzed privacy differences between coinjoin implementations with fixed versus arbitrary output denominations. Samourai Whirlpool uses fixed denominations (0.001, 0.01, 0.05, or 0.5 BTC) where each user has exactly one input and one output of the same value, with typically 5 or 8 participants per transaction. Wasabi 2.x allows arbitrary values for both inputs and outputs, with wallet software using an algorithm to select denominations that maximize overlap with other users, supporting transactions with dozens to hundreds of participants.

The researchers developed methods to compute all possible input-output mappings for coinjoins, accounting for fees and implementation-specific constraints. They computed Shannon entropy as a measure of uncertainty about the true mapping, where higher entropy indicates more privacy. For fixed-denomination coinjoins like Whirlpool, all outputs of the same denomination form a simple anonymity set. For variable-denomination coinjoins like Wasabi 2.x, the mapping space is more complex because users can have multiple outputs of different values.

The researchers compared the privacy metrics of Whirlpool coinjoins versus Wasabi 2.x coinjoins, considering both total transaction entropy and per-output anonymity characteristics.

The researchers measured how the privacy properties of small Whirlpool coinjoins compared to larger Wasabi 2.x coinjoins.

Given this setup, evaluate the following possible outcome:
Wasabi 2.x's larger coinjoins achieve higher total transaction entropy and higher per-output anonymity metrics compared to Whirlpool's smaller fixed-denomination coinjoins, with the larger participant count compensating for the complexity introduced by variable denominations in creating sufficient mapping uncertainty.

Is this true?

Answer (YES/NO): YES